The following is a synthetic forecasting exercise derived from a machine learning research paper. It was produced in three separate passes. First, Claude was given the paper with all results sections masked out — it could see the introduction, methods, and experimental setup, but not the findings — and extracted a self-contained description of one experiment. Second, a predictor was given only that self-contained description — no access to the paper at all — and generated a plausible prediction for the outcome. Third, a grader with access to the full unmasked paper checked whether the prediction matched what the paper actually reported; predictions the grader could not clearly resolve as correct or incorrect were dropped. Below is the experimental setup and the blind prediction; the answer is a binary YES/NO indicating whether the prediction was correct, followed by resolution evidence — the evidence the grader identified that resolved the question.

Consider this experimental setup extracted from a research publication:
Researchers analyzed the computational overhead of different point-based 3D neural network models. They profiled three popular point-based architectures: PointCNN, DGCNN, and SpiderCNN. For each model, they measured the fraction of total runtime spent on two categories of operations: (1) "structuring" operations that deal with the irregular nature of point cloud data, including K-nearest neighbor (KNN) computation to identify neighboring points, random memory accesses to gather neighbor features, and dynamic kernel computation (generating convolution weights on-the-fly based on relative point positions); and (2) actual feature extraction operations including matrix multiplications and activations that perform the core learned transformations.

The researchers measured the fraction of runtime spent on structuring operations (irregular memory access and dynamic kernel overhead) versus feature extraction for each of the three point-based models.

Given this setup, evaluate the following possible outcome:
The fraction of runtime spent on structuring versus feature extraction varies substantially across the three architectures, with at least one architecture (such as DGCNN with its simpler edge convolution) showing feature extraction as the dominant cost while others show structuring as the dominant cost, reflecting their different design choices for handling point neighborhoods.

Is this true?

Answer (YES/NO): NO